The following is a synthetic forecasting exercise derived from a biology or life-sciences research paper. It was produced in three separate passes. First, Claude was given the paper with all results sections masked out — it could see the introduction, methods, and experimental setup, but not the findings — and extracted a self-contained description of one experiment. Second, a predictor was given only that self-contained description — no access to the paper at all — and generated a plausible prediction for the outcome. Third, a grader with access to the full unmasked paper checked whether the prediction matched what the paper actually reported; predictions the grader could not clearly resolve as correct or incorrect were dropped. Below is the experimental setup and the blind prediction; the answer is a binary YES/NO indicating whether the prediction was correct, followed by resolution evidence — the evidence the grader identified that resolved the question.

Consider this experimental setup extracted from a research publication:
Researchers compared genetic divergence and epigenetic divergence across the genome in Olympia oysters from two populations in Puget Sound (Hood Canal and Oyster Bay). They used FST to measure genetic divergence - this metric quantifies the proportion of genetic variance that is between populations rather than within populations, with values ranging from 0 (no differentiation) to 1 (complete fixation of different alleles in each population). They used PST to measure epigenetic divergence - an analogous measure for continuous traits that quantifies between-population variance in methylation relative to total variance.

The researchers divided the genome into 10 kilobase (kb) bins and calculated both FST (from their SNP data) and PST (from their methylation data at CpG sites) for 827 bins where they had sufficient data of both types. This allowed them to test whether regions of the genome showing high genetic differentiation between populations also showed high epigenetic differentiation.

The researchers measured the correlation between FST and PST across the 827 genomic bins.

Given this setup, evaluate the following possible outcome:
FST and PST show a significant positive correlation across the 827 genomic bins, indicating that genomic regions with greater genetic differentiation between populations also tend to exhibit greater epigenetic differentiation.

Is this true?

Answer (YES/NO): NO